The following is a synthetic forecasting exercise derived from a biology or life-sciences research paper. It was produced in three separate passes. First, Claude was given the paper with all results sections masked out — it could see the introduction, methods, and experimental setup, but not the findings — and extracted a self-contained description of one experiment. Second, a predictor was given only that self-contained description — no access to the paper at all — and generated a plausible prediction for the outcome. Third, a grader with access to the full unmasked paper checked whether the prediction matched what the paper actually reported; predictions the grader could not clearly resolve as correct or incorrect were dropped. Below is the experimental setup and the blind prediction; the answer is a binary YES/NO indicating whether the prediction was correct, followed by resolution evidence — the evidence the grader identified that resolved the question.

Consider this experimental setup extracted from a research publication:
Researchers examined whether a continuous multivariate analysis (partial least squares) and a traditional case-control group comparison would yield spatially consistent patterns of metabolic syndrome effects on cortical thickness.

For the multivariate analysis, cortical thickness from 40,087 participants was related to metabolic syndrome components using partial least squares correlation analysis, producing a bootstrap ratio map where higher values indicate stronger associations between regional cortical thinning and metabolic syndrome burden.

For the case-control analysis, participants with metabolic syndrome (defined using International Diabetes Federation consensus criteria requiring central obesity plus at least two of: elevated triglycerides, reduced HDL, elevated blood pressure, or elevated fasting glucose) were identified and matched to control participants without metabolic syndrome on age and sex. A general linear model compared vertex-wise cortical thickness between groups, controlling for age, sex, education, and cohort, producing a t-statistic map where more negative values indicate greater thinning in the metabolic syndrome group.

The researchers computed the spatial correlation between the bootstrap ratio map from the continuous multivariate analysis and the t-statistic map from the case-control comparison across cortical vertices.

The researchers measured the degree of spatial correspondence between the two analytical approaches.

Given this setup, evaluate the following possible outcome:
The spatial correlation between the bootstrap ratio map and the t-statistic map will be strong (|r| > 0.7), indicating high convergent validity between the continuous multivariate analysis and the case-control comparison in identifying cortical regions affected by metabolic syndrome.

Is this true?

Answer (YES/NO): YES